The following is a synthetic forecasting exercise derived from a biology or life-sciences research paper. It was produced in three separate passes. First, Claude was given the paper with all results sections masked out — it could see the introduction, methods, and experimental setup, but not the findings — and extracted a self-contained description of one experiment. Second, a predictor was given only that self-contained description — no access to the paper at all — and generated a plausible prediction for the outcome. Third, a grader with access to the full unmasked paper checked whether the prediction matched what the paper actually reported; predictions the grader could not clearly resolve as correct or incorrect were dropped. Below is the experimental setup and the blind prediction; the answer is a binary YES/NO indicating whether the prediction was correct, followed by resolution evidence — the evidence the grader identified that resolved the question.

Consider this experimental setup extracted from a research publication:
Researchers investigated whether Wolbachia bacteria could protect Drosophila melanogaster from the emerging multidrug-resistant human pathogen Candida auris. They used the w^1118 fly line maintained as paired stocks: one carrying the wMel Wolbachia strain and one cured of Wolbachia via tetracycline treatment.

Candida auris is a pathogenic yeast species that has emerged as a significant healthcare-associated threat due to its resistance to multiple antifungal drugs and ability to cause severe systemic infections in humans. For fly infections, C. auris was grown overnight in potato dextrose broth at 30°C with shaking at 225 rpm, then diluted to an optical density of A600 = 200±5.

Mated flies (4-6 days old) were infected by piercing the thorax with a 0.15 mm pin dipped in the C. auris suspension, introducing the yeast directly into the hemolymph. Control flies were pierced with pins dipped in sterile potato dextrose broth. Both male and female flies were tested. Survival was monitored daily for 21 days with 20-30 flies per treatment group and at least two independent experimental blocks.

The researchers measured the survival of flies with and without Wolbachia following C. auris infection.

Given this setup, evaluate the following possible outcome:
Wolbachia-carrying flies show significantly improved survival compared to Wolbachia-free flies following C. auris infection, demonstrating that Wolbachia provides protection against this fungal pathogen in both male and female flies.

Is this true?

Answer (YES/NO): NO